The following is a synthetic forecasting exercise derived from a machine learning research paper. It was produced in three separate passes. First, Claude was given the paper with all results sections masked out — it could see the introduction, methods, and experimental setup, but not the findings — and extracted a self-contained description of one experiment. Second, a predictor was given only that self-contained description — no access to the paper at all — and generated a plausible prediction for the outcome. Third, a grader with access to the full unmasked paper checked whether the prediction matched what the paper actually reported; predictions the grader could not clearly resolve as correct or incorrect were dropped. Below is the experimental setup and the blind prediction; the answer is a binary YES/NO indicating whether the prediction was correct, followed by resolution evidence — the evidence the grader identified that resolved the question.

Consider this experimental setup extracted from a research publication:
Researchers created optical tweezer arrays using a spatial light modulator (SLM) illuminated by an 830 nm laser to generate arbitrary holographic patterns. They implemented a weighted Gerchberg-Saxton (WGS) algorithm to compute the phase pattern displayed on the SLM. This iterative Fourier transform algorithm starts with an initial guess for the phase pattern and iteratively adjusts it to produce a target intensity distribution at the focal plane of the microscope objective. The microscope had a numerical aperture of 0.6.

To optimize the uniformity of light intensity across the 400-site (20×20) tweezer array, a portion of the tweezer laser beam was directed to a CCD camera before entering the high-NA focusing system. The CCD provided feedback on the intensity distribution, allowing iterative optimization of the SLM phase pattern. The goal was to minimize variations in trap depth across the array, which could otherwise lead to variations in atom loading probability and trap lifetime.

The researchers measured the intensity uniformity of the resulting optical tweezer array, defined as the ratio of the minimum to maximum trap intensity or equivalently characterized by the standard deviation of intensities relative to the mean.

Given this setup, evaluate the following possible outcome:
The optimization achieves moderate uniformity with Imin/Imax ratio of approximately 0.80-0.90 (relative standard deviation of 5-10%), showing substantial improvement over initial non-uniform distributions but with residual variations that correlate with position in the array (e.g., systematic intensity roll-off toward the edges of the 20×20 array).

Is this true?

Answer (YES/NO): NO